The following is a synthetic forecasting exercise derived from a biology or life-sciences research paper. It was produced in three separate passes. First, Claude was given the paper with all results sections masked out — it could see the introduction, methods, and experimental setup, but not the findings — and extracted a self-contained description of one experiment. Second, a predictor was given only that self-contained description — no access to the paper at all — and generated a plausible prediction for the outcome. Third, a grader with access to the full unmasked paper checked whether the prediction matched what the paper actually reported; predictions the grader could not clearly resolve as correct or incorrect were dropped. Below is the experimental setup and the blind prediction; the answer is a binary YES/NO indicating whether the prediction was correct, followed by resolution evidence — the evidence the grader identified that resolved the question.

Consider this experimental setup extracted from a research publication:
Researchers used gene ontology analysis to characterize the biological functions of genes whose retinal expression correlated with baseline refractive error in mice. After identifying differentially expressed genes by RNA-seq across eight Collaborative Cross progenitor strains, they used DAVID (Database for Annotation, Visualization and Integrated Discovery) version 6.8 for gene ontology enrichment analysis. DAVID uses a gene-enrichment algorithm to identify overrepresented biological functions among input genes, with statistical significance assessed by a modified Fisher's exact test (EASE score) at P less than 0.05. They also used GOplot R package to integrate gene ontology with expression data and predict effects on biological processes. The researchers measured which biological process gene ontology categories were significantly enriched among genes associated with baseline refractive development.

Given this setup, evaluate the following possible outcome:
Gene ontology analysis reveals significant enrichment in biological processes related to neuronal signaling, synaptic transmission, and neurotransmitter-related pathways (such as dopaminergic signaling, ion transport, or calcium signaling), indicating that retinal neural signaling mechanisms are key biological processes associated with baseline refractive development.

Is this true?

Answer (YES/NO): NO